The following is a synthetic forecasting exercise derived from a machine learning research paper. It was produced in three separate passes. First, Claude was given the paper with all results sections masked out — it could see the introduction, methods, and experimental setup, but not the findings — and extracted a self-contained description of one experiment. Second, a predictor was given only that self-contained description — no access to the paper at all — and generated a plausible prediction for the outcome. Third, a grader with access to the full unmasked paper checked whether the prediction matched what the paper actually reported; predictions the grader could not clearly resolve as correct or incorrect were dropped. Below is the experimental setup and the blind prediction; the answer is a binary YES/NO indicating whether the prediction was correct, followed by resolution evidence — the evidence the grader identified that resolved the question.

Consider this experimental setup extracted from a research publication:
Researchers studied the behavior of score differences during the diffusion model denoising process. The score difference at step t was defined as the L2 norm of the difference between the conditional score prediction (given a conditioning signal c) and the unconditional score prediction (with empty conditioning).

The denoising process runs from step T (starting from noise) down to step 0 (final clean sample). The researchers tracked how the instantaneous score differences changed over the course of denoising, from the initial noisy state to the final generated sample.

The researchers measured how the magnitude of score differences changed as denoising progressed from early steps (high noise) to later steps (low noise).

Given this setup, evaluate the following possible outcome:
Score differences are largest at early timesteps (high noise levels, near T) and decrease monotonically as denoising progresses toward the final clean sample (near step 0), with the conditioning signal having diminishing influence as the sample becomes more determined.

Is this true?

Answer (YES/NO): YES